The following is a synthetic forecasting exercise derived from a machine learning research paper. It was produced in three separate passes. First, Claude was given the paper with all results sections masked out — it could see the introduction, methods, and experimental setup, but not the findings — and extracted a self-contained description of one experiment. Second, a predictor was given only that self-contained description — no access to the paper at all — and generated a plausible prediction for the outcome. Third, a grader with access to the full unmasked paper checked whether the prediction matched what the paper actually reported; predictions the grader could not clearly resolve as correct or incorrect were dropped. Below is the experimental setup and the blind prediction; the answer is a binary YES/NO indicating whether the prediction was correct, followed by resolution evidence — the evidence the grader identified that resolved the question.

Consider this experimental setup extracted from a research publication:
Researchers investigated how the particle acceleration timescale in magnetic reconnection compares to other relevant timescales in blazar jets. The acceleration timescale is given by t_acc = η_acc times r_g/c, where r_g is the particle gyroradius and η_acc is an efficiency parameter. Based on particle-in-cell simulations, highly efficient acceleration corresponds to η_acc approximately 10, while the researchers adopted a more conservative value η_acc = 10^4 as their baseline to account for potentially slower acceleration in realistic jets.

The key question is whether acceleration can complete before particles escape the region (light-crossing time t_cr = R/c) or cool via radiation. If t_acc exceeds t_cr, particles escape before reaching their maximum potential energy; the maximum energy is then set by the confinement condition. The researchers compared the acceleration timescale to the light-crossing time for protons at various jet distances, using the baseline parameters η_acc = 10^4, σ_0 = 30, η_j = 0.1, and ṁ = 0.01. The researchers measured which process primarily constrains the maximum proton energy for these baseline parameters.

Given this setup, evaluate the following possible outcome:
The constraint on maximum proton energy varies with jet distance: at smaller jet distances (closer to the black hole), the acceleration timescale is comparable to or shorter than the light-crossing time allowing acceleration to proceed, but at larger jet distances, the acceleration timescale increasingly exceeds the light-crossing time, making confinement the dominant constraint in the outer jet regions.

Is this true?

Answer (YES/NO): NO